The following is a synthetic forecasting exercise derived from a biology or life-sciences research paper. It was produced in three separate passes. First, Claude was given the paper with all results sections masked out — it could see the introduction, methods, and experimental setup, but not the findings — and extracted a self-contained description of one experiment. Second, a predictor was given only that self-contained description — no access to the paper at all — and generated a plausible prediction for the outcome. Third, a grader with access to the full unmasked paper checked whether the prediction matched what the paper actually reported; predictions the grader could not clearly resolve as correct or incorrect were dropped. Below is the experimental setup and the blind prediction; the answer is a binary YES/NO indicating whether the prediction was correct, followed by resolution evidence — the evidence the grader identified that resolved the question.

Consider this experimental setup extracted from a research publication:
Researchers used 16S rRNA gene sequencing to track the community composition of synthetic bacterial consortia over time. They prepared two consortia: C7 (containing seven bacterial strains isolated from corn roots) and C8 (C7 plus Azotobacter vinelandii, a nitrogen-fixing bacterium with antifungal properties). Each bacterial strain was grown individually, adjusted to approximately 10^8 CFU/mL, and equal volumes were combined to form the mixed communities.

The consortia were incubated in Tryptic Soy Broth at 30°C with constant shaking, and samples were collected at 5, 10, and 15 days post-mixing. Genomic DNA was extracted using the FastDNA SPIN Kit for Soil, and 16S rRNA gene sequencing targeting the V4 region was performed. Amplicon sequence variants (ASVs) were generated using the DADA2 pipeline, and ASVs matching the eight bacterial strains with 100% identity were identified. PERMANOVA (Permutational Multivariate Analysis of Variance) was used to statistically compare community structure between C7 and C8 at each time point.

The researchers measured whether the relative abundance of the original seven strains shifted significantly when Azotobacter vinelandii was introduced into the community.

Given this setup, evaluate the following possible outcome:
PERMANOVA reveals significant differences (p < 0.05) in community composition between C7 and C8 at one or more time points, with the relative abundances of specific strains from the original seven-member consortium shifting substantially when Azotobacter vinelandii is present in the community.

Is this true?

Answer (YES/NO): NO